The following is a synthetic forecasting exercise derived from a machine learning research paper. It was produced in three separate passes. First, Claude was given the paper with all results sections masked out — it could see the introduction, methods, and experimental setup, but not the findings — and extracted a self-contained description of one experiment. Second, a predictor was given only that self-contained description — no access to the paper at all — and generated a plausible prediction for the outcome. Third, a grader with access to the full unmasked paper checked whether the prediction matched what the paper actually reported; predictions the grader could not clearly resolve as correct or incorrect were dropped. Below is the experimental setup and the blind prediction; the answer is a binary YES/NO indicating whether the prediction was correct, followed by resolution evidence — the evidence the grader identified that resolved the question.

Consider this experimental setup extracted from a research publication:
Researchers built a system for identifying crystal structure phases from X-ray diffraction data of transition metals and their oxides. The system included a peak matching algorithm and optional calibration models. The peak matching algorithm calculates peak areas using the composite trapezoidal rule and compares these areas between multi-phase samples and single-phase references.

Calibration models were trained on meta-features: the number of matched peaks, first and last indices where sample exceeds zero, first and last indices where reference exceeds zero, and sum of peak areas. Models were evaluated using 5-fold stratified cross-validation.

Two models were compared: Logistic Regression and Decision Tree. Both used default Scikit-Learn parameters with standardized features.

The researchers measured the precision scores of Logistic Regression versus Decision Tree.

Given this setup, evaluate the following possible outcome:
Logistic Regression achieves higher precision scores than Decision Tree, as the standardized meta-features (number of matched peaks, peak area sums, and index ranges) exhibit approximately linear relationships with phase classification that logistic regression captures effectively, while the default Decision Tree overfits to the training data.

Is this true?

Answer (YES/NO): YES